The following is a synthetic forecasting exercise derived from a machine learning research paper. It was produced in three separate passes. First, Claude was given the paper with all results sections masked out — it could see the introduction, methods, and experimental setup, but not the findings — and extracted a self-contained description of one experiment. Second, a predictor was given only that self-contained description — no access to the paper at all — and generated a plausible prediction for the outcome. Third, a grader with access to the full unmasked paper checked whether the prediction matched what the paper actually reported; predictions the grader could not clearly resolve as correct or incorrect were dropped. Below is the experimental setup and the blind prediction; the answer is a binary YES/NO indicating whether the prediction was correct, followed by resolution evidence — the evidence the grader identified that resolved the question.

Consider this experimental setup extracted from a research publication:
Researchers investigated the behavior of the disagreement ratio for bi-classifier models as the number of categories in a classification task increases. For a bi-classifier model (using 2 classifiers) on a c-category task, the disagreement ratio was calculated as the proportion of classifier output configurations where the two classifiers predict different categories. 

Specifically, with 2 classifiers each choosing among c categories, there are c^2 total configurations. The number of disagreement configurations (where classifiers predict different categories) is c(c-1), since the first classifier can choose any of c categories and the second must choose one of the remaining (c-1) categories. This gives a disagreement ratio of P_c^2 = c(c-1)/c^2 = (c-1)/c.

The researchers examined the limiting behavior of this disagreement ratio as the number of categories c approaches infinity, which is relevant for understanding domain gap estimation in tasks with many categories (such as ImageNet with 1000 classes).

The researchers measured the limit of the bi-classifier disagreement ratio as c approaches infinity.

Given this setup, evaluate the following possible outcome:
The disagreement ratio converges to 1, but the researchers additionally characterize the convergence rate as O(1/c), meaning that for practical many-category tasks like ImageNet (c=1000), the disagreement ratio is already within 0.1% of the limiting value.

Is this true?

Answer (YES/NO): NO